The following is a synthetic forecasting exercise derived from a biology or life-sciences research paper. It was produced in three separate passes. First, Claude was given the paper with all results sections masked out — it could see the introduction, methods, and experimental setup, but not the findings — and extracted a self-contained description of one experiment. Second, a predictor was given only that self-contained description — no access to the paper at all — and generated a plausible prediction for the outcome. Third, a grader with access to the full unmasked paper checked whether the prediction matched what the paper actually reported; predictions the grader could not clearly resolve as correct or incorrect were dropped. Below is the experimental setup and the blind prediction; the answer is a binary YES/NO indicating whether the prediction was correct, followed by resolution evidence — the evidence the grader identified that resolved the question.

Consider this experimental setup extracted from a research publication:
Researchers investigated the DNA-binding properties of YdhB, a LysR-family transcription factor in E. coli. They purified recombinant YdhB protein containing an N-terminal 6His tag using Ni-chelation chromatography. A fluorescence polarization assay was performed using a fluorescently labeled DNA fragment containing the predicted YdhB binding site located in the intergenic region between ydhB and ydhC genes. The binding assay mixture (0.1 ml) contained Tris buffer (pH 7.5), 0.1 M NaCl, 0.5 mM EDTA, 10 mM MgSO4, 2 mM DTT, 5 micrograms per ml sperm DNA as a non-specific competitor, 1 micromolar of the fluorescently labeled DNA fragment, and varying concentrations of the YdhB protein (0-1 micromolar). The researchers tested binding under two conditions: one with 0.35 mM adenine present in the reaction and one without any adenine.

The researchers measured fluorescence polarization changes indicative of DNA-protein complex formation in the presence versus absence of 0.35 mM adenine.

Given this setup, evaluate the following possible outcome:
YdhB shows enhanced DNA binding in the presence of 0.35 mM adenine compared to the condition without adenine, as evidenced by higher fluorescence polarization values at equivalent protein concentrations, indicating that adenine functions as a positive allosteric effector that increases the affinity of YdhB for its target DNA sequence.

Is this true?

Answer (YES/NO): YES